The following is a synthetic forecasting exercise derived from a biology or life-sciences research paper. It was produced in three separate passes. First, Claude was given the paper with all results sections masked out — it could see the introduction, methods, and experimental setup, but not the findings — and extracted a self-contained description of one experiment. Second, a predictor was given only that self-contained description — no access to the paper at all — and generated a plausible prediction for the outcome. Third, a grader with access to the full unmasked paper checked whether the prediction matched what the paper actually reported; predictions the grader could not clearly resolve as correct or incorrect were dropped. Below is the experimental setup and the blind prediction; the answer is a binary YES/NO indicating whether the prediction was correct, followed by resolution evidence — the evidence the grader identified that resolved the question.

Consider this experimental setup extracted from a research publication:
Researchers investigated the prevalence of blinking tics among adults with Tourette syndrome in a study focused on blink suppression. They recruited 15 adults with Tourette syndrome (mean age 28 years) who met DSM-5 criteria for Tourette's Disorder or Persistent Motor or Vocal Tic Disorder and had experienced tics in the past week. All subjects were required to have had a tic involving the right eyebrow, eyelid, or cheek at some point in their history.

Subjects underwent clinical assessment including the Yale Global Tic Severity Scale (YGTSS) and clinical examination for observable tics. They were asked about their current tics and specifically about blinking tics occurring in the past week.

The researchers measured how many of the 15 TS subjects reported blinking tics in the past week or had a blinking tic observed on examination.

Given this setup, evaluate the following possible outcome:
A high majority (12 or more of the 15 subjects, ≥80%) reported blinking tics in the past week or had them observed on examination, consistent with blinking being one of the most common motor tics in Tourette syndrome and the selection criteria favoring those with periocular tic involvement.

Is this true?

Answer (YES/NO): NO